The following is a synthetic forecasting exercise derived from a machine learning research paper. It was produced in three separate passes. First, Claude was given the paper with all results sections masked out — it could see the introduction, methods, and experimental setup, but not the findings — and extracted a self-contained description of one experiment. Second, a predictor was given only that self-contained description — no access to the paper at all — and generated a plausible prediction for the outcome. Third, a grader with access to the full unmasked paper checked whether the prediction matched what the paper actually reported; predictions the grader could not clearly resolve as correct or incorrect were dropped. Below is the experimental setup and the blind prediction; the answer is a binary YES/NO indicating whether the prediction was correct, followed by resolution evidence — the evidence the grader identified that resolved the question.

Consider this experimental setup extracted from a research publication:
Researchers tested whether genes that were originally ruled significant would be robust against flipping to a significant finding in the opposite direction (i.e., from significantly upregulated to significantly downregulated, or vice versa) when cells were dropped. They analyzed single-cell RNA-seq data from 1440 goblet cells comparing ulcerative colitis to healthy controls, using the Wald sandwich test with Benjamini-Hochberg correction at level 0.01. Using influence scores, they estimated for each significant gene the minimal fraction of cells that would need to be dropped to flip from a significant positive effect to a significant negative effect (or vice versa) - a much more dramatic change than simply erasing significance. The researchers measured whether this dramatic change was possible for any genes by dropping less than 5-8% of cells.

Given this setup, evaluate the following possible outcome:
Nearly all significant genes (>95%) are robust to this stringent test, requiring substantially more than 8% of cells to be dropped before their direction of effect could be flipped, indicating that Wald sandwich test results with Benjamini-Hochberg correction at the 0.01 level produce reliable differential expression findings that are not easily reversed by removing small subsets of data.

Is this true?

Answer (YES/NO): YES